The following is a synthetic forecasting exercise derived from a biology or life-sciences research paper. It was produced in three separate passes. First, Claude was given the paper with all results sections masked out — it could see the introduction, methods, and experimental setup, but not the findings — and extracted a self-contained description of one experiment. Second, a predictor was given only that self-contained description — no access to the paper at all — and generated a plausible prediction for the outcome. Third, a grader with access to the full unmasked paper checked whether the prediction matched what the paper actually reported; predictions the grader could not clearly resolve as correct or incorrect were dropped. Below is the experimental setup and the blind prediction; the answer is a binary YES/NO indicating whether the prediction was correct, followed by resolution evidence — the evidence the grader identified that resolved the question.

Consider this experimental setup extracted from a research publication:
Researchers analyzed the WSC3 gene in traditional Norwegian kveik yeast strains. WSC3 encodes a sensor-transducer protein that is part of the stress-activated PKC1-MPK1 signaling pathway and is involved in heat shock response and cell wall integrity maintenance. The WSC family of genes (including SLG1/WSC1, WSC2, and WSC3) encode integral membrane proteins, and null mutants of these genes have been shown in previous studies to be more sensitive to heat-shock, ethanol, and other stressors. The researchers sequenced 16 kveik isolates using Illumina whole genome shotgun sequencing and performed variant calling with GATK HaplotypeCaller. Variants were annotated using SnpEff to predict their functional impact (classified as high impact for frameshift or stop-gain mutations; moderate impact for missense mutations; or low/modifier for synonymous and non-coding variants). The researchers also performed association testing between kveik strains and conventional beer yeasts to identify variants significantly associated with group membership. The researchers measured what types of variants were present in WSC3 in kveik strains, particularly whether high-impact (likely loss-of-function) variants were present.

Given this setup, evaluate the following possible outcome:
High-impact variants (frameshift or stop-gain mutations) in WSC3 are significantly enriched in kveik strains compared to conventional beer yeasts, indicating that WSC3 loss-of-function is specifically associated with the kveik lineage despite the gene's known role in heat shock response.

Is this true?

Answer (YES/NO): NO